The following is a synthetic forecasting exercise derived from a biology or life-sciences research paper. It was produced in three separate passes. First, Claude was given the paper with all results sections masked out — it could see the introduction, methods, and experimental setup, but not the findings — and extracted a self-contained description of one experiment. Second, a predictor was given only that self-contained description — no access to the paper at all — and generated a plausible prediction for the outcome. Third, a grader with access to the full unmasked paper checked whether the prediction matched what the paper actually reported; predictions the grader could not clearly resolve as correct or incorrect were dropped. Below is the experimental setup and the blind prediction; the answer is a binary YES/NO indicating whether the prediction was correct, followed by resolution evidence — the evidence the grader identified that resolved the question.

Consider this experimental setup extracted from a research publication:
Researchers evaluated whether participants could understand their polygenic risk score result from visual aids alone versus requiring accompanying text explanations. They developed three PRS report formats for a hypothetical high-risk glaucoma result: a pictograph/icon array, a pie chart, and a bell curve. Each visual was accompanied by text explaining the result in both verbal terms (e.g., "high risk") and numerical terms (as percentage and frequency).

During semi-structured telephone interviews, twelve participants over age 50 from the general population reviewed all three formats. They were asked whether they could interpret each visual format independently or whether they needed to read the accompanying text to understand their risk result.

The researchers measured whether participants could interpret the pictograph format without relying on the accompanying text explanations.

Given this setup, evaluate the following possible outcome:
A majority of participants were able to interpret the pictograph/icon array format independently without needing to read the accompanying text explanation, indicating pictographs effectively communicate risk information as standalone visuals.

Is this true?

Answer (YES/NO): YES